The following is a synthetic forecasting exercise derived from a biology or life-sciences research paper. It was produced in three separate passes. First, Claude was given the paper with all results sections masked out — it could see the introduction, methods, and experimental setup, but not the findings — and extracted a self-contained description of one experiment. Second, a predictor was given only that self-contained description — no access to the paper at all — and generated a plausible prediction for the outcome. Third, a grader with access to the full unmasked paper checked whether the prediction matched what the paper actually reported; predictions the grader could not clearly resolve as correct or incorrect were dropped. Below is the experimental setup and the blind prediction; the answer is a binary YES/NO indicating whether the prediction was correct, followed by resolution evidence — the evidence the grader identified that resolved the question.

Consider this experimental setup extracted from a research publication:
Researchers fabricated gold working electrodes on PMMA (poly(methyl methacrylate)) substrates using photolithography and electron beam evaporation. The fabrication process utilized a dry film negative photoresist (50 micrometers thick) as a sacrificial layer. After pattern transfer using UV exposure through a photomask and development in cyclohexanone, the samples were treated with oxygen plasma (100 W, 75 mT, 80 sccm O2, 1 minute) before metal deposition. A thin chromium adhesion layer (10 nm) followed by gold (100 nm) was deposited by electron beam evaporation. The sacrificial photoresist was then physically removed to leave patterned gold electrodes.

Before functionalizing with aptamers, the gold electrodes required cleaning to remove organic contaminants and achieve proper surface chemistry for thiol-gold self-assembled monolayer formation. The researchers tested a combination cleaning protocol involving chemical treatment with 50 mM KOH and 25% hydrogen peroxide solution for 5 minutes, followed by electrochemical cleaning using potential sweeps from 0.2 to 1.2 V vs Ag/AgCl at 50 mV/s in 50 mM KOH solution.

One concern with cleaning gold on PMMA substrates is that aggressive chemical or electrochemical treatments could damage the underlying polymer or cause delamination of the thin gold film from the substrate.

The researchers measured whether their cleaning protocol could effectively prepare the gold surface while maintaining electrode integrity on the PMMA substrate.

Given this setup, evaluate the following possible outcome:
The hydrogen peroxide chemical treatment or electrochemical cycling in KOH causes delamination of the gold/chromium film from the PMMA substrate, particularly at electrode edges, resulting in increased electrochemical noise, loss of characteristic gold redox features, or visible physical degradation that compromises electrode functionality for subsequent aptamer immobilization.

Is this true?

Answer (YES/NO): NO